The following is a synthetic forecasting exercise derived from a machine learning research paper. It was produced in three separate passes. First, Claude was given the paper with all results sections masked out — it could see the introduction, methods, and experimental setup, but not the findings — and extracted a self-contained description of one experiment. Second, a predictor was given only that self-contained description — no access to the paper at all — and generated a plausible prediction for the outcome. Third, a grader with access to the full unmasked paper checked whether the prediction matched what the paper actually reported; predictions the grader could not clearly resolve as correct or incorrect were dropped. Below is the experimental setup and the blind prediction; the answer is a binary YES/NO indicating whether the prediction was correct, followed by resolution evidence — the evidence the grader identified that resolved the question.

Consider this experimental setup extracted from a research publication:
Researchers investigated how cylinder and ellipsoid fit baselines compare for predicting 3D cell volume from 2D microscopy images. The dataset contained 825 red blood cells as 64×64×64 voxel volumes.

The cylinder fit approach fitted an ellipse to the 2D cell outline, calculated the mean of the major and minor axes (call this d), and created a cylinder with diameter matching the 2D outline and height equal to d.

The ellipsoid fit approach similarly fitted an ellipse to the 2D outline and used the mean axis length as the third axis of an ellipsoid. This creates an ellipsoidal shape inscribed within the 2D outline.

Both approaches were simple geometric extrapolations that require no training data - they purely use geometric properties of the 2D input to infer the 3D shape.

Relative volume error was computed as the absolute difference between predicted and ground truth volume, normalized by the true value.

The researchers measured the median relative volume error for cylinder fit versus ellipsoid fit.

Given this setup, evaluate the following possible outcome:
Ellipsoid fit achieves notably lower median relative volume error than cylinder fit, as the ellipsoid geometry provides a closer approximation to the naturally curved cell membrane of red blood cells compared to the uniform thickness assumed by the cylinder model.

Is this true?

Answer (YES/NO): NO